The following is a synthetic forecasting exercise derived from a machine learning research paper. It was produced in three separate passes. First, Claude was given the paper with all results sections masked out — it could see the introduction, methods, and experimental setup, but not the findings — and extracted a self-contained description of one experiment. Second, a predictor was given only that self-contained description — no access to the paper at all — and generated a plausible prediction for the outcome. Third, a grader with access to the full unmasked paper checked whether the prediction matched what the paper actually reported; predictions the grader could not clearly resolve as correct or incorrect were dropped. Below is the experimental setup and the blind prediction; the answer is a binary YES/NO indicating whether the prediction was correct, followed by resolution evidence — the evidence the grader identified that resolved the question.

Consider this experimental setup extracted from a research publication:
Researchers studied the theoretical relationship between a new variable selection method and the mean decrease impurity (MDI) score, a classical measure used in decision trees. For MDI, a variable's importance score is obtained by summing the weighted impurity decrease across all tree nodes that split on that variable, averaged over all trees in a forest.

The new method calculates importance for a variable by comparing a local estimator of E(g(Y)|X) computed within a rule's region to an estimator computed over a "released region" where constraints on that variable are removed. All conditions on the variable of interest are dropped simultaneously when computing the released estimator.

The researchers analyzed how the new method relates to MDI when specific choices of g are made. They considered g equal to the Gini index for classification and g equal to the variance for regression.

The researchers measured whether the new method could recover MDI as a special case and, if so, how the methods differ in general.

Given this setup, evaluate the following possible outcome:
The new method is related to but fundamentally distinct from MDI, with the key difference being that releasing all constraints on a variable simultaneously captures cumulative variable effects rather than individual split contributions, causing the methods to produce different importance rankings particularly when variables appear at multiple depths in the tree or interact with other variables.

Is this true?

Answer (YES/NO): NO